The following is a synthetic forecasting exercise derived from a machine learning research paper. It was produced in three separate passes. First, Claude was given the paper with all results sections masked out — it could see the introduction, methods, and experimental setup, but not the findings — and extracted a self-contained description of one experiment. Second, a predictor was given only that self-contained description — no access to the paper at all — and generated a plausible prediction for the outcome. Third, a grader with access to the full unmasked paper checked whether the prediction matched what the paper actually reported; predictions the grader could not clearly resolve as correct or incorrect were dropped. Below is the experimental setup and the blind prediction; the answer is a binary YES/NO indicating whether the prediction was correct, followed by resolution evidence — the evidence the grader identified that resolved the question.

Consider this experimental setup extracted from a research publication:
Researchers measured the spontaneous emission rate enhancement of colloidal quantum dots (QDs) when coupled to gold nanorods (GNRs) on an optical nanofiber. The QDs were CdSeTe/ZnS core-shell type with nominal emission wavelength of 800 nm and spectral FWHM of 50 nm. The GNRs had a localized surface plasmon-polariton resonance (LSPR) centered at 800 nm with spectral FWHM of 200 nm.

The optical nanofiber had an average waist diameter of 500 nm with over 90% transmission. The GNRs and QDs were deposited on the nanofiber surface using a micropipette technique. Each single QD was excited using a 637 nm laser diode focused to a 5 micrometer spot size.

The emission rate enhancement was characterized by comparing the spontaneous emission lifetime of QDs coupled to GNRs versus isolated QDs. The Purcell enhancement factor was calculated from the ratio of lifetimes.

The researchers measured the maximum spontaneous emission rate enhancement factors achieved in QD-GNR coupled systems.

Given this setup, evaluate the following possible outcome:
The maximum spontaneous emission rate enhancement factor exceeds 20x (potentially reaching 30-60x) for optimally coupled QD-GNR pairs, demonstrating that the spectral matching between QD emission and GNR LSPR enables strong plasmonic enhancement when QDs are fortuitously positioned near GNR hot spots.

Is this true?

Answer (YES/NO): YES